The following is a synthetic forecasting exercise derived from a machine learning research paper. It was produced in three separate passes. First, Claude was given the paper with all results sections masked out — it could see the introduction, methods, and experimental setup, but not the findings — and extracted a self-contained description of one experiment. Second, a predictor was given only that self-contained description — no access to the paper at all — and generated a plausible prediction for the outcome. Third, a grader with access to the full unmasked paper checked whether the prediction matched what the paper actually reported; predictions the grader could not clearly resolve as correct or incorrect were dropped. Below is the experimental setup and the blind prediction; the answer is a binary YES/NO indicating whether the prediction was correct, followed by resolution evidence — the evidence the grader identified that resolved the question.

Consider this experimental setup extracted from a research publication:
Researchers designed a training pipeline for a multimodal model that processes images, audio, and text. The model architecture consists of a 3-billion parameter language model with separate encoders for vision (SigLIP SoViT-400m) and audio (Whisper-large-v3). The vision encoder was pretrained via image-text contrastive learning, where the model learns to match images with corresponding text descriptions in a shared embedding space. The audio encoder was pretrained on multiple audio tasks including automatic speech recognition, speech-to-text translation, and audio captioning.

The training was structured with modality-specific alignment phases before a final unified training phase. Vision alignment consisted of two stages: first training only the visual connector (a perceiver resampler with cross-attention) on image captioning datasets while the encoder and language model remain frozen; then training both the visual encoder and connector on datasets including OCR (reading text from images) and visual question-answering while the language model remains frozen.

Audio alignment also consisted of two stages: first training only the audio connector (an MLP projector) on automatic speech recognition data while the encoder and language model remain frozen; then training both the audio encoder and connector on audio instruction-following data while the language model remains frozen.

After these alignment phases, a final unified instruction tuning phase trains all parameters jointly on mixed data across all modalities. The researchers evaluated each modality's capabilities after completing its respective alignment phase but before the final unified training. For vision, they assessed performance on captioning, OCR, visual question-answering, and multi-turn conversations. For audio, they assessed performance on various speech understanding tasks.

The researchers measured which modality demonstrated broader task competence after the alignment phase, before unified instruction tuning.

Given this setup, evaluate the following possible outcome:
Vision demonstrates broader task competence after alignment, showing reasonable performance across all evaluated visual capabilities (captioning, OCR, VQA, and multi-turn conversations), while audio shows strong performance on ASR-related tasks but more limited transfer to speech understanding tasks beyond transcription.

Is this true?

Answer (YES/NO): NO